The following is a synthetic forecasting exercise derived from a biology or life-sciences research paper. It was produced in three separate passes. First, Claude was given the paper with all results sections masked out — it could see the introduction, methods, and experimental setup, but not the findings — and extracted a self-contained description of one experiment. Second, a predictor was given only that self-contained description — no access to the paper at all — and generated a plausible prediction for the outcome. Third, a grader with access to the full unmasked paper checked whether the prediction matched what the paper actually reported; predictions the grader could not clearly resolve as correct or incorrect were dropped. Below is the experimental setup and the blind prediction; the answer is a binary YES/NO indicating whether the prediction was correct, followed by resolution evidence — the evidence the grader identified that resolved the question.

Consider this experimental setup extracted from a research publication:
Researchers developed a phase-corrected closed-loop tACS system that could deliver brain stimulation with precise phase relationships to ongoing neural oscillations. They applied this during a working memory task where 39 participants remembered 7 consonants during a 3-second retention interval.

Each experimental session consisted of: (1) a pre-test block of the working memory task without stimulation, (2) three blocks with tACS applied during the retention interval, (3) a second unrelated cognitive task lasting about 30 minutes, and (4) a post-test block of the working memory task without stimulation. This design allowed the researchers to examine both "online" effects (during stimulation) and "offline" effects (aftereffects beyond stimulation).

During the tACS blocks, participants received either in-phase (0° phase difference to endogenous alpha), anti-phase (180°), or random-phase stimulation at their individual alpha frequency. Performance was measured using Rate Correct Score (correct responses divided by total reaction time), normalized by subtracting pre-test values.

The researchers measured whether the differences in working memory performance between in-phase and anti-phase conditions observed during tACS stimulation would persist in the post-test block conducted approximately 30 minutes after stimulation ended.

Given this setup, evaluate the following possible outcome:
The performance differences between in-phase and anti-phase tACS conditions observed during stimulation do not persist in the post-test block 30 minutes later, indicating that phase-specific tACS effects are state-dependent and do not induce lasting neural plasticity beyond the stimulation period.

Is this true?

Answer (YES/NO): YES